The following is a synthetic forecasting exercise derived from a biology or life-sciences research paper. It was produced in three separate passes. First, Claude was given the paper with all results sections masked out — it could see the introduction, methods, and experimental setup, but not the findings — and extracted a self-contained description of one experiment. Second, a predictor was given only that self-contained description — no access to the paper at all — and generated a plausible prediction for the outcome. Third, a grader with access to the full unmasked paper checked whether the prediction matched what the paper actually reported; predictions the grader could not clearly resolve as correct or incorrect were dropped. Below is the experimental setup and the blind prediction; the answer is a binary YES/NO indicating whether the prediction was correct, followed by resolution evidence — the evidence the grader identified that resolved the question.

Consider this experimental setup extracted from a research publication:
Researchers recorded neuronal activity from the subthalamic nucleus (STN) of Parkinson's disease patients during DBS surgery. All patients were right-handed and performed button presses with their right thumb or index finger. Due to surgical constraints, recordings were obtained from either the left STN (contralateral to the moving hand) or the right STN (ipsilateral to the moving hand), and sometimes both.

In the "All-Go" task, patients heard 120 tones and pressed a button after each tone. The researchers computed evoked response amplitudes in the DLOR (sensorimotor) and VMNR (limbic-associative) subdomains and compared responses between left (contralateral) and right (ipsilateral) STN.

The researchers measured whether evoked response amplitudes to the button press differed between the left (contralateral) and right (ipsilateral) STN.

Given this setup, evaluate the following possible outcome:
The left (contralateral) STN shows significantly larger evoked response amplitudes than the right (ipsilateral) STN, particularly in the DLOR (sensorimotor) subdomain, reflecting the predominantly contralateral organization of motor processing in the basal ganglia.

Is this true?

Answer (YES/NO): NO